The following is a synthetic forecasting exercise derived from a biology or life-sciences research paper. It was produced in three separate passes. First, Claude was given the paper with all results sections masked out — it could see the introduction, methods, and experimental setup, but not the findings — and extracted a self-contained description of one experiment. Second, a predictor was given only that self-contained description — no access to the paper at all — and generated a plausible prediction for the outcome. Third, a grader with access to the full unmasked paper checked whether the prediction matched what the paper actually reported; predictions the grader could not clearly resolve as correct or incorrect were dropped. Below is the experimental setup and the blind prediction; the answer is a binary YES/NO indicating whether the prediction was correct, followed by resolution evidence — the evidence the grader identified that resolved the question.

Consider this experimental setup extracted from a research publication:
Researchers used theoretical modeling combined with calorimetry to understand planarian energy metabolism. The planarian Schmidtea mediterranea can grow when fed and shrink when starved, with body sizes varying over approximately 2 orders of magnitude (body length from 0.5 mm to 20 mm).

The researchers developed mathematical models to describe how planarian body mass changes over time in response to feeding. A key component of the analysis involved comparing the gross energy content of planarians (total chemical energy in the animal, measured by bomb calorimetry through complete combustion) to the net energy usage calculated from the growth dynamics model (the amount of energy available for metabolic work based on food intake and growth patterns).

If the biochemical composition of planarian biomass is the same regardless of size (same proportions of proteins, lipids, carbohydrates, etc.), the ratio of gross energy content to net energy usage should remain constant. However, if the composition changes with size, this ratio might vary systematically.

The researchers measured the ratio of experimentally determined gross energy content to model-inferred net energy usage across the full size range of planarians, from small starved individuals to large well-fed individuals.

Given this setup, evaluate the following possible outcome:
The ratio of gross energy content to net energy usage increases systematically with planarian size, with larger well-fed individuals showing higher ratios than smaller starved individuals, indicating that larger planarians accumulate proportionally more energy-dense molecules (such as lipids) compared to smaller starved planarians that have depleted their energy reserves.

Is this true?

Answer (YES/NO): NO